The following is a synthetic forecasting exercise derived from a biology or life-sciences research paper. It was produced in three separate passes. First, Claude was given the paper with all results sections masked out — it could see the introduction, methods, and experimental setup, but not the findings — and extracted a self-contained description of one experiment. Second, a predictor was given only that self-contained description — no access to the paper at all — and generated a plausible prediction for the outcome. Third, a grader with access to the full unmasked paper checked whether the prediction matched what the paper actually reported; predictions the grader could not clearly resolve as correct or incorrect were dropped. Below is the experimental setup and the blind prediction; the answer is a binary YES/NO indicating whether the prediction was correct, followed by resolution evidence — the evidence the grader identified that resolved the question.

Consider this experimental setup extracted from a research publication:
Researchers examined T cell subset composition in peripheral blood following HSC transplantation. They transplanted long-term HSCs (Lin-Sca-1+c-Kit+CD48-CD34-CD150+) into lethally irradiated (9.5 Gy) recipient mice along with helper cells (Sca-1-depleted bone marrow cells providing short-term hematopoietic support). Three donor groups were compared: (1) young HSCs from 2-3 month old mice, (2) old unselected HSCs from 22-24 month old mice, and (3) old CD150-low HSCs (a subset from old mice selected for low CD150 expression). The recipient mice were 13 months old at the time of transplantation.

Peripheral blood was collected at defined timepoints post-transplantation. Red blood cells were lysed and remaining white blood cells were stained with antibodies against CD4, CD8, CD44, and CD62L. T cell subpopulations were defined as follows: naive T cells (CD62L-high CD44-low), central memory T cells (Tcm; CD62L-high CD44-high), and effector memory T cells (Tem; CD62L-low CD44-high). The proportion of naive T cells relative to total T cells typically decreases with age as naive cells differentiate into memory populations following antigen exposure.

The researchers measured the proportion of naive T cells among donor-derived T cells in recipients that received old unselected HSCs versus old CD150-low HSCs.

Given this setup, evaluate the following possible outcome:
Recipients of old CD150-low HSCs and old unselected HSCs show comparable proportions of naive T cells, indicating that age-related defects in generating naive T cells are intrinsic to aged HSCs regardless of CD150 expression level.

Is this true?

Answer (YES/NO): NO